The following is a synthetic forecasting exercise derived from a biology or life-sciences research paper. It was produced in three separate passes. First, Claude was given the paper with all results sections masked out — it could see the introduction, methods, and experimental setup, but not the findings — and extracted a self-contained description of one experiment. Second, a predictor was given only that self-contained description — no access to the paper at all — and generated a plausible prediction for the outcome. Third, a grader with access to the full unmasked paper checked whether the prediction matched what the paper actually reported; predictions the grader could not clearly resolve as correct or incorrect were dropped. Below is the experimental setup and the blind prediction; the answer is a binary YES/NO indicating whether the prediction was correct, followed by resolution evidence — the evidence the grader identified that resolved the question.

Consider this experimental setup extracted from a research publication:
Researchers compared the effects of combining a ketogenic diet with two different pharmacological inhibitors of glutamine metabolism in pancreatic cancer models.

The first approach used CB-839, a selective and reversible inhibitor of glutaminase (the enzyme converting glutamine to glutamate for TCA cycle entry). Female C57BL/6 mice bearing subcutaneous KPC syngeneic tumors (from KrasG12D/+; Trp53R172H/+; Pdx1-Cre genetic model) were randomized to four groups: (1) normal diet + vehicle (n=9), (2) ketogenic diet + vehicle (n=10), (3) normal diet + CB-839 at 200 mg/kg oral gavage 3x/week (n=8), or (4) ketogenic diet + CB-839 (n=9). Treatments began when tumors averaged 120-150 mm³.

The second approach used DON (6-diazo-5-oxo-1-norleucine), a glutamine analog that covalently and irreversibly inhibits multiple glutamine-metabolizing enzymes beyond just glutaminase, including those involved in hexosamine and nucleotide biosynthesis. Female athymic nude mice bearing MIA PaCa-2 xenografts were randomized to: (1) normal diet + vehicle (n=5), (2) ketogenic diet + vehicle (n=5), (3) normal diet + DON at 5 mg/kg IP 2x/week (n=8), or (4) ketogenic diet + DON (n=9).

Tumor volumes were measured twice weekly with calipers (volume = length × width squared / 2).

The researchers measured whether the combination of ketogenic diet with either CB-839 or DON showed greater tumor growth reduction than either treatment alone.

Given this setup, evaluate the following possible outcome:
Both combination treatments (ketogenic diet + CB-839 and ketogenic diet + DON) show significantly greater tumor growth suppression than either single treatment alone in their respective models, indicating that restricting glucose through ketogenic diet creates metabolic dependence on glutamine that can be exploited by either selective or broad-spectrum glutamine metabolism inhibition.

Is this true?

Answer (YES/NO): YES